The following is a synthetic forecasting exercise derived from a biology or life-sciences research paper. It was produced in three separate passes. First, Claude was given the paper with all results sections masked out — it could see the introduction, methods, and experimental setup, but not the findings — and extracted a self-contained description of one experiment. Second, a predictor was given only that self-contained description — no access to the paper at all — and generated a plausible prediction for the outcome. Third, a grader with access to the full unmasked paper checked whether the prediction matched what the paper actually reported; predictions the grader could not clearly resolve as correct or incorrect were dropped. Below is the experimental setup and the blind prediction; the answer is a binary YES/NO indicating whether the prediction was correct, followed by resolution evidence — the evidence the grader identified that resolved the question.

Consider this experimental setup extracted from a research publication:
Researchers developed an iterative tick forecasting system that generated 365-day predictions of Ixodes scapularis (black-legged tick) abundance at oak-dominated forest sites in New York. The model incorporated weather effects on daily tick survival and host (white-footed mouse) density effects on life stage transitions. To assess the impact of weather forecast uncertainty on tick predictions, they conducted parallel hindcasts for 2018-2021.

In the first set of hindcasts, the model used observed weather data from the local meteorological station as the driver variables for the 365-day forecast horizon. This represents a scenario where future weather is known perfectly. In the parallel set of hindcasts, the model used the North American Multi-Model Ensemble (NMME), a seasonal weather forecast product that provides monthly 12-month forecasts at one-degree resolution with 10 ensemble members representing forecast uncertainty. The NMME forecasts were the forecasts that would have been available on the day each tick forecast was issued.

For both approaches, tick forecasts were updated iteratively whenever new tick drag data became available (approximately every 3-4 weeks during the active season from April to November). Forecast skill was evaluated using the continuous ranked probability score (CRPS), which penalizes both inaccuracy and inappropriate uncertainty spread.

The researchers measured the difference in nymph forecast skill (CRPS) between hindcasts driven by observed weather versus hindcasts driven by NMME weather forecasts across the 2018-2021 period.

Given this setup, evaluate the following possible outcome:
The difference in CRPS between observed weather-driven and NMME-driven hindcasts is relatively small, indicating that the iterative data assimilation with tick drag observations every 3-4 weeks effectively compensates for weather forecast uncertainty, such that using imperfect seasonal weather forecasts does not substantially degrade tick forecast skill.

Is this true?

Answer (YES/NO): NO